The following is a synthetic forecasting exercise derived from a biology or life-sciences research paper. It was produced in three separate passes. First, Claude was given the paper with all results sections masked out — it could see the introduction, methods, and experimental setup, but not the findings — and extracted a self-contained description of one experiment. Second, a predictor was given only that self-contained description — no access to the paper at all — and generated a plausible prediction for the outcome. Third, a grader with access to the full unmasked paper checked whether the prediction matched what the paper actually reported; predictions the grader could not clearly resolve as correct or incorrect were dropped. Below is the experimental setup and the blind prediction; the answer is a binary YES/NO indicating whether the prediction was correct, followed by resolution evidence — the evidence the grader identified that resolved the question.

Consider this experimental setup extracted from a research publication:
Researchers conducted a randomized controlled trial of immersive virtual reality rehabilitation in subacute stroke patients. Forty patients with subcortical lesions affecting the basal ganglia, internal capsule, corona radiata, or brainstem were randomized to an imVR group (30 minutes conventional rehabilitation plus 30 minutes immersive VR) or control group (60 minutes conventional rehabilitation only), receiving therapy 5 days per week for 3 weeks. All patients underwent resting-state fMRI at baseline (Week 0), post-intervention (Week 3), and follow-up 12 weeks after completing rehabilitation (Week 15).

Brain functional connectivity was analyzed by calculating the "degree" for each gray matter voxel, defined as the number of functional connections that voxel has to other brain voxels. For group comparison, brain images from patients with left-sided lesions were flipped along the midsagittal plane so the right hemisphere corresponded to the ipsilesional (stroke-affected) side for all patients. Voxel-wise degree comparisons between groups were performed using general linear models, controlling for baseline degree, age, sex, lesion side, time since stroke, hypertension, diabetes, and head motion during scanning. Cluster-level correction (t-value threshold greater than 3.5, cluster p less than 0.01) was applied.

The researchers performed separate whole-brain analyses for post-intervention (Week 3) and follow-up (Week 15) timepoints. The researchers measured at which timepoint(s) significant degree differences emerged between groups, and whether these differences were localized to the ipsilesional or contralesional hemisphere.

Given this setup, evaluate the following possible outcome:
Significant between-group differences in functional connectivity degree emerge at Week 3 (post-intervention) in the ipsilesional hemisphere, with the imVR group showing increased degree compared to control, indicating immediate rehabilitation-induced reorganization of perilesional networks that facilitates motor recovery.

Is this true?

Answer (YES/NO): YES